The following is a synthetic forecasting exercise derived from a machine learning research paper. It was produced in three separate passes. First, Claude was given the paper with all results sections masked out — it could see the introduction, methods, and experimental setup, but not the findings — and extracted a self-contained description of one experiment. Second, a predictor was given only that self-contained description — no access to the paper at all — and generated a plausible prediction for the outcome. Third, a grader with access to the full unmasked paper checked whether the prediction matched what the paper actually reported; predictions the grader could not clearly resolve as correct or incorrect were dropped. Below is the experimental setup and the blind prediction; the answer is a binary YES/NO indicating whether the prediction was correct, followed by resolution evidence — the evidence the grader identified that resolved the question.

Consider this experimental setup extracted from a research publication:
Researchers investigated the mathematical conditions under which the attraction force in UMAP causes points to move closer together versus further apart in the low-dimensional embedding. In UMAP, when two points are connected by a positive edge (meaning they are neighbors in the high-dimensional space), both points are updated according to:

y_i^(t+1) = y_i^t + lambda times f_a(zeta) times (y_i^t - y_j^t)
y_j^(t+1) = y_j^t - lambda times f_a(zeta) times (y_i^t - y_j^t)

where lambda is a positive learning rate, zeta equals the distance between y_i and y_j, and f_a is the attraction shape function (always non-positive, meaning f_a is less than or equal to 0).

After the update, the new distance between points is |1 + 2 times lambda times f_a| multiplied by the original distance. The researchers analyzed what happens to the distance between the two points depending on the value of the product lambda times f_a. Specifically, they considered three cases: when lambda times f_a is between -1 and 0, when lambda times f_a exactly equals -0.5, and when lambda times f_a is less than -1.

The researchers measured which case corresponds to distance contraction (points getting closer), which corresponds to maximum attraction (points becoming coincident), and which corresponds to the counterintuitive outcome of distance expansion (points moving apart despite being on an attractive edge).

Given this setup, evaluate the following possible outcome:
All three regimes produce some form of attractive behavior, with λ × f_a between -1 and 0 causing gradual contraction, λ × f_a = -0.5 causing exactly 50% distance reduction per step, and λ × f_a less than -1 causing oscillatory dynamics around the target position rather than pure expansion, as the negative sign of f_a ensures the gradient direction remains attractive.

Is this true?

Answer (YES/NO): NO